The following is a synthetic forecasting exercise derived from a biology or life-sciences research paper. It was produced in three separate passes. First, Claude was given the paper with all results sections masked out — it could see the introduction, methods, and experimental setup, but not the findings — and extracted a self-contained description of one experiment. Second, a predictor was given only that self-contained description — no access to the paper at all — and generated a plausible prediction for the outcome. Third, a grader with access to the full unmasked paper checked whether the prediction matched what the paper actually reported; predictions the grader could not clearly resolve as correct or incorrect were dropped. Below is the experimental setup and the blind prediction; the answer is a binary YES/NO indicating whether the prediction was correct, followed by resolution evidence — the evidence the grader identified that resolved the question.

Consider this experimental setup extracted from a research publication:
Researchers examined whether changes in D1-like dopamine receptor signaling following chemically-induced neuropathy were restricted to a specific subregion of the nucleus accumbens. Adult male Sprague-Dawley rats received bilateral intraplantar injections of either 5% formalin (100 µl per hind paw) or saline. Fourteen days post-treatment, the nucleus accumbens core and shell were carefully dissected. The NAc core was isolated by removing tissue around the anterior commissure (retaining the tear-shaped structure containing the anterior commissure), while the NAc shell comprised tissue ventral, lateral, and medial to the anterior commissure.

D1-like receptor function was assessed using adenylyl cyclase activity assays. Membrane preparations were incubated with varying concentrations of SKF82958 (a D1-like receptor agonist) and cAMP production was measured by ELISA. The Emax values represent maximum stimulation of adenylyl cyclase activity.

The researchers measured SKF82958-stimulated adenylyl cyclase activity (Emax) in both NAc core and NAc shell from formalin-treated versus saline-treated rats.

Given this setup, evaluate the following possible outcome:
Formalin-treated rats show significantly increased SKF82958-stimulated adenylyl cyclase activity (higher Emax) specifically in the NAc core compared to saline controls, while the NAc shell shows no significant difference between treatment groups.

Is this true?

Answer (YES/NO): NO